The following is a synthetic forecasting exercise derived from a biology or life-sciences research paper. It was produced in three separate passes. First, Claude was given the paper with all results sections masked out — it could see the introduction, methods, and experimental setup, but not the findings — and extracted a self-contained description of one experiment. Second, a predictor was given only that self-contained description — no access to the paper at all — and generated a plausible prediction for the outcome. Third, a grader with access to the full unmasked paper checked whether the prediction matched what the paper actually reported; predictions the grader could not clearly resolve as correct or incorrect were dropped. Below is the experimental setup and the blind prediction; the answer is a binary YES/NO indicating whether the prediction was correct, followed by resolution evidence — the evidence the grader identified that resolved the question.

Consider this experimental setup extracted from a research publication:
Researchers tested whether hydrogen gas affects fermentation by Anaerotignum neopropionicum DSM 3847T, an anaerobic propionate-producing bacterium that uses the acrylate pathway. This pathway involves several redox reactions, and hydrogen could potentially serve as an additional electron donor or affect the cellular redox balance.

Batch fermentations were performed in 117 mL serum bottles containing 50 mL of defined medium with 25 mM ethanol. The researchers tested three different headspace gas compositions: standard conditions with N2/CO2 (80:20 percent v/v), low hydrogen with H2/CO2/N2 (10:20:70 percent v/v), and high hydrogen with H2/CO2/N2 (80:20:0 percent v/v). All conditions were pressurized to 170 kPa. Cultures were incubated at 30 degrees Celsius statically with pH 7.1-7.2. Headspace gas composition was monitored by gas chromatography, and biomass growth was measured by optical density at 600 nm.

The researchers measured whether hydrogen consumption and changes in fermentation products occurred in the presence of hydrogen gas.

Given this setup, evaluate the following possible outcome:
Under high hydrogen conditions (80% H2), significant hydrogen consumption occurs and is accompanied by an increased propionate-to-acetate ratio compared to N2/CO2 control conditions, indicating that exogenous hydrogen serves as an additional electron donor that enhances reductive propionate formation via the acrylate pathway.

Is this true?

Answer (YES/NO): NO